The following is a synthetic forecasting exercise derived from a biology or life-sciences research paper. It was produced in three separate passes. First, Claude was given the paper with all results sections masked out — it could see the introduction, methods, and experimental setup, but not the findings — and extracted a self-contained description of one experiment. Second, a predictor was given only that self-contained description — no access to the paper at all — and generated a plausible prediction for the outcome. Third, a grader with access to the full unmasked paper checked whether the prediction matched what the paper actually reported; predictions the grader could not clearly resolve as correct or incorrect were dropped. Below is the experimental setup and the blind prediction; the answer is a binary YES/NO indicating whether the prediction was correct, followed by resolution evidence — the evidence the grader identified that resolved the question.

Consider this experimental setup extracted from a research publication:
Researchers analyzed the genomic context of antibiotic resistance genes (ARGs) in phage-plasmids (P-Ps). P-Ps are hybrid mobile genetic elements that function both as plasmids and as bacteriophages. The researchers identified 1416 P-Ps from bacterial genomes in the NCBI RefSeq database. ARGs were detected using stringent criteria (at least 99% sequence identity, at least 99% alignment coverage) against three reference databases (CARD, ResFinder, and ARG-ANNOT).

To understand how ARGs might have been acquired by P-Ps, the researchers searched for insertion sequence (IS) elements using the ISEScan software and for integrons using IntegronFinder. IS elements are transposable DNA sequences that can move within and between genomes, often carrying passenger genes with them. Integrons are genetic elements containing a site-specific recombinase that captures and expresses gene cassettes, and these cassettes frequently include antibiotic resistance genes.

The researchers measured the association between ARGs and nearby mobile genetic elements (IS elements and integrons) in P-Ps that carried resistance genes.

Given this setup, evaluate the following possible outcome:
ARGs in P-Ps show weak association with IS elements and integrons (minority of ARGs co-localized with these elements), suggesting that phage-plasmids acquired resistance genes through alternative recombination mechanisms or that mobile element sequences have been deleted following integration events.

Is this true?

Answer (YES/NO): NO